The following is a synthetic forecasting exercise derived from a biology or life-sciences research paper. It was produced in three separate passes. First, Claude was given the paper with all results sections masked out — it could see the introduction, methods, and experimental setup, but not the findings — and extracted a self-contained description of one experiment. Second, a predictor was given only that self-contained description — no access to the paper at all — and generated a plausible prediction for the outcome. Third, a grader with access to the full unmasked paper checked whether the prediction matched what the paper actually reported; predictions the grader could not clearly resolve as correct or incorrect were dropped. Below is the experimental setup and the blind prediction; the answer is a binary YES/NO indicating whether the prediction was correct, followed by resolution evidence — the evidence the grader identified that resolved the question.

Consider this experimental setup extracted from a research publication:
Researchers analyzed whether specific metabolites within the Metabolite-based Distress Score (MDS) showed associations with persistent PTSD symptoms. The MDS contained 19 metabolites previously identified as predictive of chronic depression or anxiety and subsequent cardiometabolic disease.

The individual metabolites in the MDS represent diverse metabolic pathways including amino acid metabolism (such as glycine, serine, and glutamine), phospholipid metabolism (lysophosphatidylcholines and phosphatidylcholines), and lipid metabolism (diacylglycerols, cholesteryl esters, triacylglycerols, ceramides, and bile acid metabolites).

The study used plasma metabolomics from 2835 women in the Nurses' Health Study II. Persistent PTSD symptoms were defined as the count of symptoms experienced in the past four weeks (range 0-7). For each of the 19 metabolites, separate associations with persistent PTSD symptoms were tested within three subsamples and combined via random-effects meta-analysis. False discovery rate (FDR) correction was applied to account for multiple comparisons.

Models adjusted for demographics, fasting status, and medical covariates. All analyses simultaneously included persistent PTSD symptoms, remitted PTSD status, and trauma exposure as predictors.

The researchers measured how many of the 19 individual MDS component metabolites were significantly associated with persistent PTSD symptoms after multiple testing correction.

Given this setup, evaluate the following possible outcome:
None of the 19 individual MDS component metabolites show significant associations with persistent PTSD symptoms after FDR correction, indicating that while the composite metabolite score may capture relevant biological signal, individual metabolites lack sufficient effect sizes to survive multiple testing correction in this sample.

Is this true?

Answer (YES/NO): NO